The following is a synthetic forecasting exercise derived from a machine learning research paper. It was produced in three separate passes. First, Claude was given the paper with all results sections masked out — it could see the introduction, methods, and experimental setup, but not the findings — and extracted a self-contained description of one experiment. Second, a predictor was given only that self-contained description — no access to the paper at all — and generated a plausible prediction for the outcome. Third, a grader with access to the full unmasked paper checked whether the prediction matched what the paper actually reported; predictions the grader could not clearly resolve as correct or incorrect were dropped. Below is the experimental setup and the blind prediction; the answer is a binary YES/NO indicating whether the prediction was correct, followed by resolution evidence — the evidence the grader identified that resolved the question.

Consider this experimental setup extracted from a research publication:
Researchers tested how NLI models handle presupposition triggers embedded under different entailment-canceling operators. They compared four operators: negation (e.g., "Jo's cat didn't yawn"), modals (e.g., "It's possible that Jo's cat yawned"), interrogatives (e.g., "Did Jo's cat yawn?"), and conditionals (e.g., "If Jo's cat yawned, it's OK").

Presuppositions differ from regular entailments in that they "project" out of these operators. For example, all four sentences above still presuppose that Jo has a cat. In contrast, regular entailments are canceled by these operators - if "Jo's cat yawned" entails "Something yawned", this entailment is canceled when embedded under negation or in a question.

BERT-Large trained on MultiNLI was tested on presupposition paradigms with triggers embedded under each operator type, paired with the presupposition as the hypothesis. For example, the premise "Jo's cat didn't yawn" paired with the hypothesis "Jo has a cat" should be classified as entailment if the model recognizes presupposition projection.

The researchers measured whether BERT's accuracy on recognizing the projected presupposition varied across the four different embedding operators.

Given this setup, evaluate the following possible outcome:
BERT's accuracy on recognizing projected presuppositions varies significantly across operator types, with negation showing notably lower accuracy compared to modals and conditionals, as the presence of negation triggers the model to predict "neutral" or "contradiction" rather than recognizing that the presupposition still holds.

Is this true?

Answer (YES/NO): NO